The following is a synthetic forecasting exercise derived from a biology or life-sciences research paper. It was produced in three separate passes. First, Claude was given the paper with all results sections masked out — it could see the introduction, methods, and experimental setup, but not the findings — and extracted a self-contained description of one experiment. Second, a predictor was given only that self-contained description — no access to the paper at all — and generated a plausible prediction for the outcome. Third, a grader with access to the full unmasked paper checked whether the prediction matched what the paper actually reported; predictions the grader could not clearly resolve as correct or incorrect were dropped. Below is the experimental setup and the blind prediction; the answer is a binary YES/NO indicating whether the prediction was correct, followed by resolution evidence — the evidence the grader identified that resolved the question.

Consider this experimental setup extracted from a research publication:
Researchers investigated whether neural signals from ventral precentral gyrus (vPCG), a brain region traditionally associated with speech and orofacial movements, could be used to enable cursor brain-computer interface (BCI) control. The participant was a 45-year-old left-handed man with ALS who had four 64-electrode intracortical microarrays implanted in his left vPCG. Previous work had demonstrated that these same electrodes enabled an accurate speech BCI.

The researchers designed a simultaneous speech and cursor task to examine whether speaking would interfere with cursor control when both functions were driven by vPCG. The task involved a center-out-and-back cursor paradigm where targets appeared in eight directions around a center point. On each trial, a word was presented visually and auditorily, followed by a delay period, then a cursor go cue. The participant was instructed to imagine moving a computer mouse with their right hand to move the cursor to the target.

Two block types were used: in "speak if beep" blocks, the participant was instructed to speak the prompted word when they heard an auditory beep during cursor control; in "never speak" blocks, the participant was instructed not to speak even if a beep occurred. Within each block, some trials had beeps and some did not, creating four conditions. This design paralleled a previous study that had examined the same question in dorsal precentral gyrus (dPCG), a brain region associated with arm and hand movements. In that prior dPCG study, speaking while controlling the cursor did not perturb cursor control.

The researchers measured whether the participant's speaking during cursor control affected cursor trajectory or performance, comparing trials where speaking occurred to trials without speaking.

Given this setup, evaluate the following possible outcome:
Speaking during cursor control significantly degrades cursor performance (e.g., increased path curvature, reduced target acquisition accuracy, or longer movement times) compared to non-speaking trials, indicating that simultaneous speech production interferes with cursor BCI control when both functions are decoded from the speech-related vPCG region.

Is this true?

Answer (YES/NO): YES